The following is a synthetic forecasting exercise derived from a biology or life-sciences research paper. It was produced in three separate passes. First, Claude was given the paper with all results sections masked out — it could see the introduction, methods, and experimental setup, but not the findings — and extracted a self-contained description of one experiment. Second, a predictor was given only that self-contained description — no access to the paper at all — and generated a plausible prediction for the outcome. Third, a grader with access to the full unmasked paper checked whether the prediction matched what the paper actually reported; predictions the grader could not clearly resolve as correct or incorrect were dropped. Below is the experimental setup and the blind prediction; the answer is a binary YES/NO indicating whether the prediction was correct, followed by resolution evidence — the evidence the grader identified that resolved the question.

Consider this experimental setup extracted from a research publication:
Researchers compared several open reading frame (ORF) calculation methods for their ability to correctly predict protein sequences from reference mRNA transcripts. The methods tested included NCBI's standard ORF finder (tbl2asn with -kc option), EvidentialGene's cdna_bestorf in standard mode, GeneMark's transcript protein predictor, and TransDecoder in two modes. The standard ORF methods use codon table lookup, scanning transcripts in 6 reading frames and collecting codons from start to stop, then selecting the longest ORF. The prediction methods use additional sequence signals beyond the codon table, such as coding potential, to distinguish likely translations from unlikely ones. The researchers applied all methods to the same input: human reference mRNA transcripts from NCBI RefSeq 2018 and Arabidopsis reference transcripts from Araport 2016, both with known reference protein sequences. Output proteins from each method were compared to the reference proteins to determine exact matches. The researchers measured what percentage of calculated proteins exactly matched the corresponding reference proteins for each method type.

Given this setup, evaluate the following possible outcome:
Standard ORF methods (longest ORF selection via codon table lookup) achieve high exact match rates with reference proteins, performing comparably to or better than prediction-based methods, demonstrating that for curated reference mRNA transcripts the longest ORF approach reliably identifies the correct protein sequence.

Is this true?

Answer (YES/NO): YES